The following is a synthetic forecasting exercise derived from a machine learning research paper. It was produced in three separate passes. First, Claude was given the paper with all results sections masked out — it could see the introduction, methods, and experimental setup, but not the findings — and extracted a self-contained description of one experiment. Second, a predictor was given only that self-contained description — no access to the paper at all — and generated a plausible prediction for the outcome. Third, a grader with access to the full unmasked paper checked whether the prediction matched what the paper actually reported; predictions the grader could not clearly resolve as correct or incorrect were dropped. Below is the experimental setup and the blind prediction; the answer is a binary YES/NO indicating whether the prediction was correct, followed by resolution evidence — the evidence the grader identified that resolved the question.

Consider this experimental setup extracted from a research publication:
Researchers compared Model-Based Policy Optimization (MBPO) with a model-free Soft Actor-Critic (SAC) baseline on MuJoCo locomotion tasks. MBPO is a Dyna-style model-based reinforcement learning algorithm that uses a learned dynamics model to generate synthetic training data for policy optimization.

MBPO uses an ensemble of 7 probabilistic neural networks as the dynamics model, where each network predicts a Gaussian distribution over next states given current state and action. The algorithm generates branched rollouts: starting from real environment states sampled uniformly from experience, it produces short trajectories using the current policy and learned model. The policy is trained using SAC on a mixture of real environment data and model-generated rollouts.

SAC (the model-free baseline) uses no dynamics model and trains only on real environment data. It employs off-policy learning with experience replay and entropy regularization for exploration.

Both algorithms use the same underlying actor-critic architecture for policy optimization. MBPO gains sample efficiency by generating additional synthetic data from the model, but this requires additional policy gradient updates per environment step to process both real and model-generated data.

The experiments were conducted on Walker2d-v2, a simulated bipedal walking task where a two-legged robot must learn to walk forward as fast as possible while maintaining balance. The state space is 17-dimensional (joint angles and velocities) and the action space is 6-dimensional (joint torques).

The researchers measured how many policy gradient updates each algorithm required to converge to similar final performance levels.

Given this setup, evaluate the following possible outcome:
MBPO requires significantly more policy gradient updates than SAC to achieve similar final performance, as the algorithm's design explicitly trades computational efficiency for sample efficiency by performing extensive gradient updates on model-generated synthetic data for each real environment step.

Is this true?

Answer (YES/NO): YES